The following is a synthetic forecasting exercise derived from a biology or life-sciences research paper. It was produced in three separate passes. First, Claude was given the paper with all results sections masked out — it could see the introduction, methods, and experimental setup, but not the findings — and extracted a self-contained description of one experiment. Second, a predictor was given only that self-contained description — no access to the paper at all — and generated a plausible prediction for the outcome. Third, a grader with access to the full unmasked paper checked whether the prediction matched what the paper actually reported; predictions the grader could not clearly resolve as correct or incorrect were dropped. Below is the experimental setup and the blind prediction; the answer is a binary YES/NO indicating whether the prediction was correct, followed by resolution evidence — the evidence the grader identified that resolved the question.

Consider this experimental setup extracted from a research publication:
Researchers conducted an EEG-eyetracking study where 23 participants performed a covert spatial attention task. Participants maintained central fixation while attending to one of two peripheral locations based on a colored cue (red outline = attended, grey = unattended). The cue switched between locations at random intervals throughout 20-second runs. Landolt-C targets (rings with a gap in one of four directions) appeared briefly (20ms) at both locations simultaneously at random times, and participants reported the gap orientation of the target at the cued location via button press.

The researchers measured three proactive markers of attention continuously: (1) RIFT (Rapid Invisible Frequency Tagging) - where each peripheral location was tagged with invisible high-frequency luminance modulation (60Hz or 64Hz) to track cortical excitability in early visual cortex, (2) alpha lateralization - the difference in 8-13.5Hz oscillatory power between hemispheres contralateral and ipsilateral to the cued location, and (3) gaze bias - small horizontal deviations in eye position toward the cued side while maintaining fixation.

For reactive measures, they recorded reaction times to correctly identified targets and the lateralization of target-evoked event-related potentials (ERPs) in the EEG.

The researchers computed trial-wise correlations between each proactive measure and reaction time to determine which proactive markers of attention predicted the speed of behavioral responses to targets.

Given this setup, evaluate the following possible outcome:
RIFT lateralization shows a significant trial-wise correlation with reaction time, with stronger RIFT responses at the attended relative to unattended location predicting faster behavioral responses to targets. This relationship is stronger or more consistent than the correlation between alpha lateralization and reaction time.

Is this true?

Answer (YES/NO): NO